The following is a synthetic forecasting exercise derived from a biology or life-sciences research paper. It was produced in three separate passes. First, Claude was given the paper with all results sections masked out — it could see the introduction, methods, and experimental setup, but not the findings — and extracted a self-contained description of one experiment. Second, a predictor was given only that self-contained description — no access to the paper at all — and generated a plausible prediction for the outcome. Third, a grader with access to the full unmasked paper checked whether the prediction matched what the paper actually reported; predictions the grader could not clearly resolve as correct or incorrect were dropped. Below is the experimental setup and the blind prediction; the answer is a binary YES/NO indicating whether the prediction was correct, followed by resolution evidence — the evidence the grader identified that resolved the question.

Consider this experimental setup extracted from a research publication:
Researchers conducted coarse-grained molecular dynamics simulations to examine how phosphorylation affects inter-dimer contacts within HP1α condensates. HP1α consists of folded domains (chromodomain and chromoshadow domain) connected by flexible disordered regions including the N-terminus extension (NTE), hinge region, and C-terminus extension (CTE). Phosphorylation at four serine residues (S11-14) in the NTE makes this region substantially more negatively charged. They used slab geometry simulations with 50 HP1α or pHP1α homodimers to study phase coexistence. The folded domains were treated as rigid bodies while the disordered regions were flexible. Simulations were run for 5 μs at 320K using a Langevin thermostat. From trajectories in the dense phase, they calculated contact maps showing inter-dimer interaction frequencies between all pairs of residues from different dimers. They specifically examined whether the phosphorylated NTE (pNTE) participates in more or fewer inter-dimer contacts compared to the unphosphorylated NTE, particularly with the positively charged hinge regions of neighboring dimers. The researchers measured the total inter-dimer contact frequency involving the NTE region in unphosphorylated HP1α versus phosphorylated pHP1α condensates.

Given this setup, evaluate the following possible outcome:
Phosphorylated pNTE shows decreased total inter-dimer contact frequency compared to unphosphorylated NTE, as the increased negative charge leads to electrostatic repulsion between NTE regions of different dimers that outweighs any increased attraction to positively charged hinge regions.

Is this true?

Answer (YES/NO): NO